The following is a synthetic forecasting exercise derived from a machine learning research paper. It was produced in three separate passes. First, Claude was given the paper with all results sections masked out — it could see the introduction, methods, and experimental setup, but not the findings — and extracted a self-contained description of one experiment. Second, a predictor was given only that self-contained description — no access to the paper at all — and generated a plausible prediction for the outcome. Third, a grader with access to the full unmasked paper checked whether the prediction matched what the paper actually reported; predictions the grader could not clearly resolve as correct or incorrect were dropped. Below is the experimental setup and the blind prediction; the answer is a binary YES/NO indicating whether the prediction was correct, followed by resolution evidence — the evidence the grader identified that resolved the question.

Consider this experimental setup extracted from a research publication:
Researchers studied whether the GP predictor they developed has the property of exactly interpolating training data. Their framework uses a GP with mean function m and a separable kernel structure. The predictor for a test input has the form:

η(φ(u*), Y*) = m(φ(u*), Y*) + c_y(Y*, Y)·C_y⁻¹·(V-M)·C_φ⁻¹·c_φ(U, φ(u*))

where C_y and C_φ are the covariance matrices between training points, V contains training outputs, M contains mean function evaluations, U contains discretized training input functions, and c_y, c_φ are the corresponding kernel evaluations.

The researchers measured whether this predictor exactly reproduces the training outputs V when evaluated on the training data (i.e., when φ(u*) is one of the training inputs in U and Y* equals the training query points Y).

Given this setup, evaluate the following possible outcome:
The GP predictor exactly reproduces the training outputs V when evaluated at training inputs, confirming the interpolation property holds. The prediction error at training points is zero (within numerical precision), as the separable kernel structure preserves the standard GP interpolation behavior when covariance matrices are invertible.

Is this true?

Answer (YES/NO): YES